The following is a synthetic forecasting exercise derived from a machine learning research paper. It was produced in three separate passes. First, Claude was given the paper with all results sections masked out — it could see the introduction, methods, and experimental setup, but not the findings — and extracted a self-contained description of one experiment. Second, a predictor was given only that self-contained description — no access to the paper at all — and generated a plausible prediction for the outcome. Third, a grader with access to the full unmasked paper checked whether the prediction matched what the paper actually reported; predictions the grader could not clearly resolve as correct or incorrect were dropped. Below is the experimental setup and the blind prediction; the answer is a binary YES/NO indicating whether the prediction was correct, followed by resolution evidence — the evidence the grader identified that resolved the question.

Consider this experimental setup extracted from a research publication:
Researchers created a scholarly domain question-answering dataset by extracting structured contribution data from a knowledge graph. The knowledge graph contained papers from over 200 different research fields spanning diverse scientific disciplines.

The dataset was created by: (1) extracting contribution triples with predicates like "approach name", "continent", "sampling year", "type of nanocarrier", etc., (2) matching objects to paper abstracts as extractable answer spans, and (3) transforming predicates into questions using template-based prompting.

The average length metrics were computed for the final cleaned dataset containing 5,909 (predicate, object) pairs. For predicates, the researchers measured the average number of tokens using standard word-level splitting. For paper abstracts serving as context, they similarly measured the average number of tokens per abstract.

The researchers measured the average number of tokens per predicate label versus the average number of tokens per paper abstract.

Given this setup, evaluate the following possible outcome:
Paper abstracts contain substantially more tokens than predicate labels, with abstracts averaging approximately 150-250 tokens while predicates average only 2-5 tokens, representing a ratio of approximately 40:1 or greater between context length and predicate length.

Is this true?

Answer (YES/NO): YES